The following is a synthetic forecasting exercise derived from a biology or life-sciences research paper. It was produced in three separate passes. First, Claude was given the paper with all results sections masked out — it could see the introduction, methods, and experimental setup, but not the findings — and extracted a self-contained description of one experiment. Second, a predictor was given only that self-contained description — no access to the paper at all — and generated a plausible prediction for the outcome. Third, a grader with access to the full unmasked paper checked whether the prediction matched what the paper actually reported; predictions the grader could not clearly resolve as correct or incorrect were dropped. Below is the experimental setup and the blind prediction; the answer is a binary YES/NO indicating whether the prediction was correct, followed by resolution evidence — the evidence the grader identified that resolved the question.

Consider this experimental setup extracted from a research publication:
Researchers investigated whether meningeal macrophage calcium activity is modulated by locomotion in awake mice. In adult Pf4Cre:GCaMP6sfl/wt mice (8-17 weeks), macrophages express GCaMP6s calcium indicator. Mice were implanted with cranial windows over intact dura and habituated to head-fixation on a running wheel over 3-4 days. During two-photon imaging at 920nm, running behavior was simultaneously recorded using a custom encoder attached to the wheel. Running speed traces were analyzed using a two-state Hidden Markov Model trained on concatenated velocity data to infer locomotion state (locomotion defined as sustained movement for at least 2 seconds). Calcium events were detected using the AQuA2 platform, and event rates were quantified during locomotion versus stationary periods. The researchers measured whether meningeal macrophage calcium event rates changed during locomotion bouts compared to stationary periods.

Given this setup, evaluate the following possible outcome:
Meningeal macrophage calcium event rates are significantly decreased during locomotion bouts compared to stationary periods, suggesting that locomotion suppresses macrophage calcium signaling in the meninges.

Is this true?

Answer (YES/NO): NO